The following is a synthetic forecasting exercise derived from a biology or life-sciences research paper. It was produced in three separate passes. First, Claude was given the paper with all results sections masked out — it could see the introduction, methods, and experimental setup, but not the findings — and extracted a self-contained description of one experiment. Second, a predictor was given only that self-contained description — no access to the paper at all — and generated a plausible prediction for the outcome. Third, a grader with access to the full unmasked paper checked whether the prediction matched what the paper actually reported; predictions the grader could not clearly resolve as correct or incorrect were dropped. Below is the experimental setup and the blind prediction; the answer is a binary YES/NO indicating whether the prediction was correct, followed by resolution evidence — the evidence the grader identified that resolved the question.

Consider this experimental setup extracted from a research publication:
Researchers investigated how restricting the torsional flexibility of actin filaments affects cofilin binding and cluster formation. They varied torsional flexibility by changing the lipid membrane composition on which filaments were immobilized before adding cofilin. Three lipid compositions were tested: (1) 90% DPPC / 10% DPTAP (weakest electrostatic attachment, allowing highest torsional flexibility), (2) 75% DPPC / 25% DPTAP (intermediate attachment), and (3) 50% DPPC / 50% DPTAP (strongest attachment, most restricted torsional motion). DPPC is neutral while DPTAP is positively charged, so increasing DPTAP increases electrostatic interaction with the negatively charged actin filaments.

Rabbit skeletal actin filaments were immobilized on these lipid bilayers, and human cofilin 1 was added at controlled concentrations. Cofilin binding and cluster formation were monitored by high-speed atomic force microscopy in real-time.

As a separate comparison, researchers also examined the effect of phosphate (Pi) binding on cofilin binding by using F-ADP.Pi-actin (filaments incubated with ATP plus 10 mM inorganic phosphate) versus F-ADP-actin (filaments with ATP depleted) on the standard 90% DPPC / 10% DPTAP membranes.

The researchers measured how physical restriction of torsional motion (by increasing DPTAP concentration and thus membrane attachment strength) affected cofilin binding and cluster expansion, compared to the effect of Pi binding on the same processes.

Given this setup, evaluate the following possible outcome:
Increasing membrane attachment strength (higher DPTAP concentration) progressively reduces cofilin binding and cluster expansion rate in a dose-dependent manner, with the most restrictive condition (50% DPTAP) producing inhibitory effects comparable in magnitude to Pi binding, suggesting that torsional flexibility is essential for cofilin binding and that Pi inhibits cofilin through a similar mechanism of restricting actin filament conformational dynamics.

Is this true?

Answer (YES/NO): NO